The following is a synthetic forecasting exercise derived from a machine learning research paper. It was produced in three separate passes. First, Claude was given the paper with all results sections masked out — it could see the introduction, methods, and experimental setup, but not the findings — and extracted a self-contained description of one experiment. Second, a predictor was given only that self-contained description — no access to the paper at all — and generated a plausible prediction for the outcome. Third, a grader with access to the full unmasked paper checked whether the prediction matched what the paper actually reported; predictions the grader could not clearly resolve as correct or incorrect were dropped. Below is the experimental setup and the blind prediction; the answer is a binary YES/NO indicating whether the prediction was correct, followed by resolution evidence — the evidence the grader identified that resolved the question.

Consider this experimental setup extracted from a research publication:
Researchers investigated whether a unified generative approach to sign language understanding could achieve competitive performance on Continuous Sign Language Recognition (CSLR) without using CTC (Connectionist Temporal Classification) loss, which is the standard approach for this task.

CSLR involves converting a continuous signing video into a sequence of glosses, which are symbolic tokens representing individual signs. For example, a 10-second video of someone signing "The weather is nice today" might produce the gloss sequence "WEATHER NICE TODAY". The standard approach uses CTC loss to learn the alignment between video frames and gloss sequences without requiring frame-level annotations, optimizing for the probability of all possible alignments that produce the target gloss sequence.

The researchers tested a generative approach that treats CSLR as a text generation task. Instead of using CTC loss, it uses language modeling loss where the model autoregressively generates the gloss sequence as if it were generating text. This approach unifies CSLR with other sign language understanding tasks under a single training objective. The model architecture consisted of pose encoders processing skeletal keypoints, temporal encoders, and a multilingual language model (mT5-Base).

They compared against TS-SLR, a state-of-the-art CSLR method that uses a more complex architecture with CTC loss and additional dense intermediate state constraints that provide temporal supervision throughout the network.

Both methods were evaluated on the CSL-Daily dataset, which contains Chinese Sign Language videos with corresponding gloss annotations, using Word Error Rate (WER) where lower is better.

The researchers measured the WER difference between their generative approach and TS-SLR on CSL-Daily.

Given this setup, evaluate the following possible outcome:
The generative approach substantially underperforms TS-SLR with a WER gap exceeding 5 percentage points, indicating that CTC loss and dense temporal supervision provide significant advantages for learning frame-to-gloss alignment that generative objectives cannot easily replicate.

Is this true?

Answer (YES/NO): NO